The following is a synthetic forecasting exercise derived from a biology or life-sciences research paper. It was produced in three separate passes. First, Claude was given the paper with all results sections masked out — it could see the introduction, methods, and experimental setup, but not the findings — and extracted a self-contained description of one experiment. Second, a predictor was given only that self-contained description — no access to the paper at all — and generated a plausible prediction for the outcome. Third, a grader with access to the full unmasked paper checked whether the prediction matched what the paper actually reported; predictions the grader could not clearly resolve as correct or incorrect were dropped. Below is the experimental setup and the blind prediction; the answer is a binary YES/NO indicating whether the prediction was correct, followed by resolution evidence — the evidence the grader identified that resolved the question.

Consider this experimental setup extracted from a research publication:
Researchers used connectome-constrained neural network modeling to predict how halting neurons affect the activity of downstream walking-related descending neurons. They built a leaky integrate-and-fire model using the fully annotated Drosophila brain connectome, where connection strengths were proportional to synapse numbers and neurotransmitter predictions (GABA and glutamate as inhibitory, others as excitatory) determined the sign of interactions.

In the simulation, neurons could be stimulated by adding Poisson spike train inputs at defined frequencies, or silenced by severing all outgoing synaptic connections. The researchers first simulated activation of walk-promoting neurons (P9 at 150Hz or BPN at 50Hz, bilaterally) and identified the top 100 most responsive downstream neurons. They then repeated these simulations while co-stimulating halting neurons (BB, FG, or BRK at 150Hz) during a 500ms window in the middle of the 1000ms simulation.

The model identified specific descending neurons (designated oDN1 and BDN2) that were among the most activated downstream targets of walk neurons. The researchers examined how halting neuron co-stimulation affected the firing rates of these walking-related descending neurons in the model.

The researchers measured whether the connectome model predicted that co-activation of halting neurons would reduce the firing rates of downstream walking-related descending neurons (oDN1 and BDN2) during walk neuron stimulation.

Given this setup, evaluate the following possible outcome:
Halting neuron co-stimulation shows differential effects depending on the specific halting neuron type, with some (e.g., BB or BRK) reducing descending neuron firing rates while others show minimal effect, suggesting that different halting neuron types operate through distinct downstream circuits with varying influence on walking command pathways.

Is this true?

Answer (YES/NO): NO